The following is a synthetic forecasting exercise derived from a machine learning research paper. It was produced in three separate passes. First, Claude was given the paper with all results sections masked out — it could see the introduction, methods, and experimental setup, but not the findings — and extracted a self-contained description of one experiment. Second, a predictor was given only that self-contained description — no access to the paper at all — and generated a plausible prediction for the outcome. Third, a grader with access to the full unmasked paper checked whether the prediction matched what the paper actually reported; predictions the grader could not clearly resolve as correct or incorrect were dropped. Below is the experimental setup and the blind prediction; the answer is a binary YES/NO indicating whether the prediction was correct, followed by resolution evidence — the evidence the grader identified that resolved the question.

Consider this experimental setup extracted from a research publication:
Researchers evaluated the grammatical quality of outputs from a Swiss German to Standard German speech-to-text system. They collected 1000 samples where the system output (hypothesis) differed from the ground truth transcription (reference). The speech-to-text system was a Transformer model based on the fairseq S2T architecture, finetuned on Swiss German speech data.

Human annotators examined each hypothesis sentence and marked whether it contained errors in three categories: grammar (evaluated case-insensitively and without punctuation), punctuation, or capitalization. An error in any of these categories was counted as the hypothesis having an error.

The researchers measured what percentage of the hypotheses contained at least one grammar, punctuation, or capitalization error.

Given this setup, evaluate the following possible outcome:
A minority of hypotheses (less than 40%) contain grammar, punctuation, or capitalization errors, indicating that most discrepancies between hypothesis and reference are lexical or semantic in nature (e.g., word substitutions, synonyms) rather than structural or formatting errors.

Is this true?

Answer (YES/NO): YES